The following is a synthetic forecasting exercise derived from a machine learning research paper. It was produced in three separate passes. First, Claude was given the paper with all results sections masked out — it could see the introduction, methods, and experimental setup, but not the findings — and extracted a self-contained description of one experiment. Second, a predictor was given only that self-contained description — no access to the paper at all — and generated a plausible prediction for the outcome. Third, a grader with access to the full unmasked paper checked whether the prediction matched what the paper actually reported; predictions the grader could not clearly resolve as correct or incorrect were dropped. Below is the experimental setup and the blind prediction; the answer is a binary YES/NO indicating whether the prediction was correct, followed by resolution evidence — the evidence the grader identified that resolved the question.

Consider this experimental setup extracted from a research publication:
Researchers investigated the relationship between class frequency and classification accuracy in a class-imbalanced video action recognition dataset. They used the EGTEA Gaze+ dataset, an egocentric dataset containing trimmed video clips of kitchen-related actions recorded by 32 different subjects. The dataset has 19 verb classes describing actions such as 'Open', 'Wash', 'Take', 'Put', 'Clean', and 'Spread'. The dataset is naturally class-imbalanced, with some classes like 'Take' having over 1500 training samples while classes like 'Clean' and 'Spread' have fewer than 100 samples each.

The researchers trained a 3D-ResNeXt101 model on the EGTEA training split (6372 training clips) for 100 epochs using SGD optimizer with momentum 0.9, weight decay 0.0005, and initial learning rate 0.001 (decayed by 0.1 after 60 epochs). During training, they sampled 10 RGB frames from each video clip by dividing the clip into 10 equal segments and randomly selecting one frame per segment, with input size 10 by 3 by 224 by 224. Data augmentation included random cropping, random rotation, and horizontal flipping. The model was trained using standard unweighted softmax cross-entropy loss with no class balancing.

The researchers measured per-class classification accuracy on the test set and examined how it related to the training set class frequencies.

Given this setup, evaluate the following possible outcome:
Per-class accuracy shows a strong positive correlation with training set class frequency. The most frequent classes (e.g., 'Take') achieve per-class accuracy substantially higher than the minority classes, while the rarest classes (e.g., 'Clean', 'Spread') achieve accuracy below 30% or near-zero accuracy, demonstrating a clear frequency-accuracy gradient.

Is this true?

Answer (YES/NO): NO